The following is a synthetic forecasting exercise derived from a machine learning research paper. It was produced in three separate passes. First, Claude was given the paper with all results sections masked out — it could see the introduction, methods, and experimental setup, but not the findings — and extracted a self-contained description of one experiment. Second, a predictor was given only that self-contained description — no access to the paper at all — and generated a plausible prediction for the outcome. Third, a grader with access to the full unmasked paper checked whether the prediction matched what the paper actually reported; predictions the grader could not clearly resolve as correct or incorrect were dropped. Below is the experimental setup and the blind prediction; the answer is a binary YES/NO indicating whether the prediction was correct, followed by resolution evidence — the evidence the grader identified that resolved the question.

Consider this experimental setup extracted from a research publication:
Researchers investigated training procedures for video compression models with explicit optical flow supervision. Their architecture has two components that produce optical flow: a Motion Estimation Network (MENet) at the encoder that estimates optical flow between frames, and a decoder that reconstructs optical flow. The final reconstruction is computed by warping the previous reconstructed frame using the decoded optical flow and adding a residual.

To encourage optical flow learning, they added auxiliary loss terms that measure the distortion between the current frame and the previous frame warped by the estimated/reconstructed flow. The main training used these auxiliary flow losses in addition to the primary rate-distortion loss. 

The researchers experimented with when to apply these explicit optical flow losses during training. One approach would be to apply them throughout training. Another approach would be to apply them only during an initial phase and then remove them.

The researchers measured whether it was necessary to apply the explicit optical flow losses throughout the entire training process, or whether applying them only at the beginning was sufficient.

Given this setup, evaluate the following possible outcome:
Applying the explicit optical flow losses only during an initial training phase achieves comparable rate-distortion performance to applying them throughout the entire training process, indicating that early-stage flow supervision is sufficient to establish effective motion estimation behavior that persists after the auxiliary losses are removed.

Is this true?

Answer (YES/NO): YES